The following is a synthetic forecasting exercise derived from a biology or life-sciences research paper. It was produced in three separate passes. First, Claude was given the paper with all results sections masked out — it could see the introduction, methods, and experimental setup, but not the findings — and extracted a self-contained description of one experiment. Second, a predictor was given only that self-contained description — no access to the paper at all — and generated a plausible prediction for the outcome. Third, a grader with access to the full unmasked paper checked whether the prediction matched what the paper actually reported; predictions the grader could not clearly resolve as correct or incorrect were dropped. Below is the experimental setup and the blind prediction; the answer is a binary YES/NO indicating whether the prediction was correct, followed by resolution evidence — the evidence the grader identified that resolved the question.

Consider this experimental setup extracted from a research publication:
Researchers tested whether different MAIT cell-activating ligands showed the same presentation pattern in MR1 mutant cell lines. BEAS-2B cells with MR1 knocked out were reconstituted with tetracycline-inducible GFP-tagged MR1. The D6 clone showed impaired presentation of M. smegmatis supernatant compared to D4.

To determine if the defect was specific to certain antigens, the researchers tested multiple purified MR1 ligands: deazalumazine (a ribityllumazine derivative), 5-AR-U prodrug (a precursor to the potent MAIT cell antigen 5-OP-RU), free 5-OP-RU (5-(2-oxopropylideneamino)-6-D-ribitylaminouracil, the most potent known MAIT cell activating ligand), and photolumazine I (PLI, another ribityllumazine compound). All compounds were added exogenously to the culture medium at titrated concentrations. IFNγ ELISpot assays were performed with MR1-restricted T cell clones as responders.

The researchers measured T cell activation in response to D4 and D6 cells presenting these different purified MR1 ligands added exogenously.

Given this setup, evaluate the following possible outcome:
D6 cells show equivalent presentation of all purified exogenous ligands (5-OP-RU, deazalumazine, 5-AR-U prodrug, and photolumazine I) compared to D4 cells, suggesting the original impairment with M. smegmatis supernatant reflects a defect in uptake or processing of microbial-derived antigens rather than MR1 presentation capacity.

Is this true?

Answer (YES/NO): NO